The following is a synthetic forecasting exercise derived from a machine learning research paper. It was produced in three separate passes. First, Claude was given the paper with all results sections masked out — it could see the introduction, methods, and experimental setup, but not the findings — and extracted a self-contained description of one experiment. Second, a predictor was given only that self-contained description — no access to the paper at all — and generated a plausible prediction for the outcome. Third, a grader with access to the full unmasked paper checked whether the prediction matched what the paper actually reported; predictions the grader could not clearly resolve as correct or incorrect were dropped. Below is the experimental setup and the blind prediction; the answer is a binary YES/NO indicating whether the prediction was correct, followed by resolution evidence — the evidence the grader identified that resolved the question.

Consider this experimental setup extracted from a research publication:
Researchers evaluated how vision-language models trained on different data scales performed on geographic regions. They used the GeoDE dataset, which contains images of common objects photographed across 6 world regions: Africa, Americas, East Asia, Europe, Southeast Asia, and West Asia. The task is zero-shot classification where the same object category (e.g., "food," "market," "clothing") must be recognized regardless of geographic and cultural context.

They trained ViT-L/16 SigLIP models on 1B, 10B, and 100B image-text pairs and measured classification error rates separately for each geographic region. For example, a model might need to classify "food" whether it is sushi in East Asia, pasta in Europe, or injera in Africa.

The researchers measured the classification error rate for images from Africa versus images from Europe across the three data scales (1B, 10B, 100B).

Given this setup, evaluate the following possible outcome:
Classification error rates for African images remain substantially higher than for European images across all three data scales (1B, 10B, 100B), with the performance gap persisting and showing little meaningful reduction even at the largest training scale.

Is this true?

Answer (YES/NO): NO